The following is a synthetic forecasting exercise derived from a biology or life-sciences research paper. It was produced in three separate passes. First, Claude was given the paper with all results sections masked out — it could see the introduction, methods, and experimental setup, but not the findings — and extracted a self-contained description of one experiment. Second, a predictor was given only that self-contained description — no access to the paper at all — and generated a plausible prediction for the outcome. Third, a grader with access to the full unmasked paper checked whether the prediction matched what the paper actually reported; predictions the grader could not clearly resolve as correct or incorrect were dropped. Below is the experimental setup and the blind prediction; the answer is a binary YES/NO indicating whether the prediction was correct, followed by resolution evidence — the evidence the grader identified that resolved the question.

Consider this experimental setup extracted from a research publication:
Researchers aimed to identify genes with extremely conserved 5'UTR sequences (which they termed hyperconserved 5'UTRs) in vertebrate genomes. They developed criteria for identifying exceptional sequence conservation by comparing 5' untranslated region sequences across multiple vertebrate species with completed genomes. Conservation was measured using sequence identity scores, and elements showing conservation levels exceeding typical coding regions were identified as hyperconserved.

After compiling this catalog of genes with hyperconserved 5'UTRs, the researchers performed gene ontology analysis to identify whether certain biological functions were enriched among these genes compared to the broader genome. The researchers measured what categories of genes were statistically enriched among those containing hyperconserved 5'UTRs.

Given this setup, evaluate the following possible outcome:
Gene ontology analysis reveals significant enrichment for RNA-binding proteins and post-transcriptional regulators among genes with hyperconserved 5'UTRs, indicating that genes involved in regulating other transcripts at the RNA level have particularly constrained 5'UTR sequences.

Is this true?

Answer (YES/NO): NO